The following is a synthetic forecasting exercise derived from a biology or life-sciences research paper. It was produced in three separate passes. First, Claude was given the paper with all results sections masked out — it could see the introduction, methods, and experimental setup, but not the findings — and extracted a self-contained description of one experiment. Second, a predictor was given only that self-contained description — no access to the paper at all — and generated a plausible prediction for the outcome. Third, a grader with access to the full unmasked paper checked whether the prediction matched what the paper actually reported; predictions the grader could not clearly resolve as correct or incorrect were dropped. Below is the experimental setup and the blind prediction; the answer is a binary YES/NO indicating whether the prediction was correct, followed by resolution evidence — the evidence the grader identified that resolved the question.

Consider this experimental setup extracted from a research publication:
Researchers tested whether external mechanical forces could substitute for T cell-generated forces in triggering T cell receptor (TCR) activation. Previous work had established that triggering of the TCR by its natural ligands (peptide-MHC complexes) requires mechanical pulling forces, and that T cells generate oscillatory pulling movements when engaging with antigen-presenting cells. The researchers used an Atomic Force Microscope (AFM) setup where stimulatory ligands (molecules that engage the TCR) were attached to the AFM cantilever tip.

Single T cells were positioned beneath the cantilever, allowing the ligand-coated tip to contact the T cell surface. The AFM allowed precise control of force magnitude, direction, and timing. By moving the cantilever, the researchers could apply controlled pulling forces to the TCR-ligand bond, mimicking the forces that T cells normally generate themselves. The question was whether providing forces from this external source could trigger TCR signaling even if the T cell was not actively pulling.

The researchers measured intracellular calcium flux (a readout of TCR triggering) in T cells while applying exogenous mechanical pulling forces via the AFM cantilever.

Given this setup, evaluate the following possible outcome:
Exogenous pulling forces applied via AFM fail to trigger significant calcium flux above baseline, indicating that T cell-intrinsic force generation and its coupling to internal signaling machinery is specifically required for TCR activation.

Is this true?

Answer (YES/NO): NO